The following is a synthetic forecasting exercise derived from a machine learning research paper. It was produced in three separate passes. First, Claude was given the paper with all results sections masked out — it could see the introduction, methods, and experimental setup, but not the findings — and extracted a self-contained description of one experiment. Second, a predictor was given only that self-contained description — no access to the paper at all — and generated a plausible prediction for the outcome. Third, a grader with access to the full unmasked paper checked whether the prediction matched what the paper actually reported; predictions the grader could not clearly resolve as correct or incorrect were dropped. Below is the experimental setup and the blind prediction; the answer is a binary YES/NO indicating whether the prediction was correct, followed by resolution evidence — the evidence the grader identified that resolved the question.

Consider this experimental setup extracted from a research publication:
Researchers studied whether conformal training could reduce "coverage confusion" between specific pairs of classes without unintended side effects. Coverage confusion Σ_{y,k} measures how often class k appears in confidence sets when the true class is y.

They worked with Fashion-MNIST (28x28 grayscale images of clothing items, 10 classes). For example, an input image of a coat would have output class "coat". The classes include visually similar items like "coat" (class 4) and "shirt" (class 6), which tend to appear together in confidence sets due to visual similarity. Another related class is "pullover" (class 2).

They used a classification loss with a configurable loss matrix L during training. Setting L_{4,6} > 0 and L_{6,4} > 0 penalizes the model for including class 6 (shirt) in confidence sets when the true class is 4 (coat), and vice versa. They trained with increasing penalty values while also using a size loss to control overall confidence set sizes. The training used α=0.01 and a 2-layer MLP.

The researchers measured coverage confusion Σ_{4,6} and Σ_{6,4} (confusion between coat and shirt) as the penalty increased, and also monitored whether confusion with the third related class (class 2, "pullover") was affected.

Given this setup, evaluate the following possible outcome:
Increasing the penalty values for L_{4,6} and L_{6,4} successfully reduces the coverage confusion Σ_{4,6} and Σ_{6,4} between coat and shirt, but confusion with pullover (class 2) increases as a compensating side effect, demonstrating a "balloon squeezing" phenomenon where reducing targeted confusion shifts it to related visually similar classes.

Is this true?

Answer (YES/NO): YES